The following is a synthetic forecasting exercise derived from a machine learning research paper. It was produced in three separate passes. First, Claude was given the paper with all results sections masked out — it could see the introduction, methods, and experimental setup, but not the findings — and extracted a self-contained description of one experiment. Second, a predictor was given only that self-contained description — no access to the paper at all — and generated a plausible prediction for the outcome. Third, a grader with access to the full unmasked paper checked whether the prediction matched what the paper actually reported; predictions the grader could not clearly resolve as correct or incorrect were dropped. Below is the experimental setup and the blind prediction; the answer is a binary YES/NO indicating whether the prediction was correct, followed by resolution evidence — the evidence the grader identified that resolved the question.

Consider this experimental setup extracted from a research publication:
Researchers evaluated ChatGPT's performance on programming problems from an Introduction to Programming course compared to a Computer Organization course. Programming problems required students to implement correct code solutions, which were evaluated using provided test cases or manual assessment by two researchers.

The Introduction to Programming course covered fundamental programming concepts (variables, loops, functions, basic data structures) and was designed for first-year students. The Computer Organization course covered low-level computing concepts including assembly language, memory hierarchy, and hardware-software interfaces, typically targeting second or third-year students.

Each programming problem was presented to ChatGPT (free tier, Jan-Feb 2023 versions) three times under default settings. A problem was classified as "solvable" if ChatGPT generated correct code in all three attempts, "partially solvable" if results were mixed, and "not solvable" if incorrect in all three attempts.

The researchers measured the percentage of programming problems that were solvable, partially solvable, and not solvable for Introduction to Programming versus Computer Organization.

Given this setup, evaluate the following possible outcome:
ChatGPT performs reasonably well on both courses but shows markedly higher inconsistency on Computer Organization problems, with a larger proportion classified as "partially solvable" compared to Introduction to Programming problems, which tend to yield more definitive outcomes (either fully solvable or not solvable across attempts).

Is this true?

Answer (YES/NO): NO